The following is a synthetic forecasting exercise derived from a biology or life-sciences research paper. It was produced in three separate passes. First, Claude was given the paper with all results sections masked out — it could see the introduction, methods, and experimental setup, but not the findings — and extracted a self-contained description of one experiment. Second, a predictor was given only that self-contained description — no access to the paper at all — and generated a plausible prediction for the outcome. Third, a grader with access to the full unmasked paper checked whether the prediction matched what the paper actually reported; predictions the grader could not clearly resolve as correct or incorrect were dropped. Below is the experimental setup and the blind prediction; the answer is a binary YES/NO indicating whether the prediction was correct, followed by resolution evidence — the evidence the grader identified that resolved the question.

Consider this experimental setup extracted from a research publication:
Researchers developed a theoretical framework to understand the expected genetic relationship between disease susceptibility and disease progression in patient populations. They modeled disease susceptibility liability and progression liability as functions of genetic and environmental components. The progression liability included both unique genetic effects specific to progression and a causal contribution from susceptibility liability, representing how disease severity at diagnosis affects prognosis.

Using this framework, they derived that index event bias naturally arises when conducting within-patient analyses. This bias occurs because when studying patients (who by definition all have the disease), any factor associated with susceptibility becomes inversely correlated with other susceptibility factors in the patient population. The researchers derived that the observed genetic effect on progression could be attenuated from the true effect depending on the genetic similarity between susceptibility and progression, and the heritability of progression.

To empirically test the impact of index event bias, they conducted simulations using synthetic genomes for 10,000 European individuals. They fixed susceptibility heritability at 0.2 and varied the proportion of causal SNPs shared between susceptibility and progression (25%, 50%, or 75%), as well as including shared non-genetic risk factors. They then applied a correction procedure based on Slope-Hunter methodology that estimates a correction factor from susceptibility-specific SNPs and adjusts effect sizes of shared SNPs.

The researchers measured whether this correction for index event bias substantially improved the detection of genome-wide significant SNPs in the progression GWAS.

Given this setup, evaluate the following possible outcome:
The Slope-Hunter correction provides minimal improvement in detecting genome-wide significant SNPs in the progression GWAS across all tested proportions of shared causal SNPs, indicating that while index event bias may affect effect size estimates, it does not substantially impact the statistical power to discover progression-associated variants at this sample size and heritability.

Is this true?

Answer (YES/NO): YES